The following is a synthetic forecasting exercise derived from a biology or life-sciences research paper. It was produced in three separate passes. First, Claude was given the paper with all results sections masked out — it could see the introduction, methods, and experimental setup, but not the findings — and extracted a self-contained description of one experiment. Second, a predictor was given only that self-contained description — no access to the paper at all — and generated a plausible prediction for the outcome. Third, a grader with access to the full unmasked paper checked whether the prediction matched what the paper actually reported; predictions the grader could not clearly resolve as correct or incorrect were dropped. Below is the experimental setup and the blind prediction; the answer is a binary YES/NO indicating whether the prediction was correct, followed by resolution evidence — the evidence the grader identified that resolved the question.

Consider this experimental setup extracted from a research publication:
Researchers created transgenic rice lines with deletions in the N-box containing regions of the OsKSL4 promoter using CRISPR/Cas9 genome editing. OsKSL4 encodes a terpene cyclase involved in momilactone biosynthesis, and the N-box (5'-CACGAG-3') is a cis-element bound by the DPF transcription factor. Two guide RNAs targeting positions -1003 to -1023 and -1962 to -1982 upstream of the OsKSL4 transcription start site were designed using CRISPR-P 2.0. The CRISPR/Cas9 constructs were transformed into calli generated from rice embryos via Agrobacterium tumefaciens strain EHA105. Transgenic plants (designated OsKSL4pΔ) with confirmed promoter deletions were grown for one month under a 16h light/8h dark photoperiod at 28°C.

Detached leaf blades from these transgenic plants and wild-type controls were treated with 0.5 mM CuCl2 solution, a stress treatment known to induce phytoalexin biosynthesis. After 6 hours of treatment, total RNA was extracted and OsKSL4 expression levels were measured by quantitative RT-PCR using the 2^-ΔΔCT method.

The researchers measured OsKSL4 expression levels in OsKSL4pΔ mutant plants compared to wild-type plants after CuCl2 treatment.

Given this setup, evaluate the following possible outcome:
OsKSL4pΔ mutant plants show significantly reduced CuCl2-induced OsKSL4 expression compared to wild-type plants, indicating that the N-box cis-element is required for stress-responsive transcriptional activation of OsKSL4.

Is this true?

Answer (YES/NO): YES